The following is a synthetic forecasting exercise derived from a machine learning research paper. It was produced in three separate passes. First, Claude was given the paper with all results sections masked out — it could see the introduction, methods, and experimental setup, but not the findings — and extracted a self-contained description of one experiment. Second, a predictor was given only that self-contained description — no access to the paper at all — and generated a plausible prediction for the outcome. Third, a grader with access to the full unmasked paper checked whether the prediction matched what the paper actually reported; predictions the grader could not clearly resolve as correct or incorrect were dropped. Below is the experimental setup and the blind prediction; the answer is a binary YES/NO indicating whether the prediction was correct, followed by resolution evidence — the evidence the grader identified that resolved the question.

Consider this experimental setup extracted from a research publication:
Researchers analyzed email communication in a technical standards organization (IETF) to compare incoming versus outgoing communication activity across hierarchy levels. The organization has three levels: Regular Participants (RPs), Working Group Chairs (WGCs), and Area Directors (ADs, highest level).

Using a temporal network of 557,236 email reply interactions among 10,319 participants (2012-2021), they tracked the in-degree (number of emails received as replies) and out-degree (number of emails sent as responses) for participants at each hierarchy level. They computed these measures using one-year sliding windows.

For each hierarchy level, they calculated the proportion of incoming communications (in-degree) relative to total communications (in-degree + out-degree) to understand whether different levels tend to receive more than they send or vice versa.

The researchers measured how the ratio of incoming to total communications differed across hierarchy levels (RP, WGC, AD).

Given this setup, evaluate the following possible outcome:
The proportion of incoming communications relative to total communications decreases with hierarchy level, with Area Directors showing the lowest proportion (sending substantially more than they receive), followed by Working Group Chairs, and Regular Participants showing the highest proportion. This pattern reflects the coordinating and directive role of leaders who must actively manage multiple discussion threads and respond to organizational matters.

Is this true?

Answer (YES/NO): NO